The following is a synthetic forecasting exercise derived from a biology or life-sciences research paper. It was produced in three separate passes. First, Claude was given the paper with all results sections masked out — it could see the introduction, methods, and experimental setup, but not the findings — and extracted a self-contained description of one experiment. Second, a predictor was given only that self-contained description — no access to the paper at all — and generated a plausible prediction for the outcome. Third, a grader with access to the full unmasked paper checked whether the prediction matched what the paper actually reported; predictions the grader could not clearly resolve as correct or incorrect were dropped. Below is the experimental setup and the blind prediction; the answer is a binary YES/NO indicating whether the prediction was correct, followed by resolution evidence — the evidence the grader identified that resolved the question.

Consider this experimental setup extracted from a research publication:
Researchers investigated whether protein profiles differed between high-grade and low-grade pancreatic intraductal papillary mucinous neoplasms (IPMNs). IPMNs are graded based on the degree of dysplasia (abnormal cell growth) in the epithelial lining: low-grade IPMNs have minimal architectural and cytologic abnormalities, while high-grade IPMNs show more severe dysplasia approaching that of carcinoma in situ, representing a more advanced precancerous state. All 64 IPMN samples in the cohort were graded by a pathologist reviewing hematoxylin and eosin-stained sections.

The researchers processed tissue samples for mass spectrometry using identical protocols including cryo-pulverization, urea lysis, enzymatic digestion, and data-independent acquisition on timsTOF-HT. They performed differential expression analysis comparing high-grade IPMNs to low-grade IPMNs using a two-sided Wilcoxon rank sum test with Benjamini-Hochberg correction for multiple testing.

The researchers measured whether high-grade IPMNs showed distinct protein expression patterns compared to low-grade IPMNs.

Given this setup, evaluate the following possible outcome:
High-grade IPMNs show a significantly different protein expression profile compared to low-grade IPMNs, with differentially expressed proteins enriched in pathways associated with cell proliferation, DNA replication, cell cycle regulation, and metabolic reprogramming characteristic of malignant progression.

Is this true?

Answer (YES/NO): NO